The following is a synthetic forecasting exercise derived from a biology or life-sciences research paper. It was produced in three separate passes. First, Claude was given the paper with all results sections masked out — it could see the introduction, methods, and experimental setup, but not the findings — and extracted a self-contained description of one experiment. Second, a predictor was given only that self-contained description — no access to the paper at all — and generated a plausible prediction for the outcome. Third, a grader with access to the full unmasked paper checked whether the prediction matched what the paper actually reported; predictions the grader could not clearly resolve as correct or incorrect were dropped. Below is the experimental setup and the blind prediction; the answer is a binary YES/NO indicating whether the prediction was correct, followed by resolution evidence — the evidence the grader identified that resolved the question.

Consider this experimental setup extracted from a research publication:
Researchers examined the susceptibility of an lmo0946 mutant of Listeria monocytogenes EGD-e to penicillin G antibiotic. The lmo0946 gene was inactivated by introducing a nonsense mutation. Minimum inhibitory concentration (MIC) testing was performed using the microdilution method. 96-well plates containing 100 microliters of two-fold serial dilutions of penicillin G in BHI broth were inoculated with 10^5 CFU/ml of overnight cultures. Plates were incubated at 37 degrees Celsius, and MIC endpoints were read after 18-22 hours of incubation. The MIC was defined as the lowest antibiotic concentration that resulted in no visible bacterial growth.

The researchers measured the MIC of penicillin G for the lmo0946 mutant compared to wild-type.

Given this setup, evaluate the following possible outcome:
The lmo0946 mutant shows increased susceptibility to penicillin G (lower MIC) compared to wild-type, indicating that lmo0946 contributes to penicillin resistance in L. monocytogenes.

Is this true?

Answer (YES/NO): NO